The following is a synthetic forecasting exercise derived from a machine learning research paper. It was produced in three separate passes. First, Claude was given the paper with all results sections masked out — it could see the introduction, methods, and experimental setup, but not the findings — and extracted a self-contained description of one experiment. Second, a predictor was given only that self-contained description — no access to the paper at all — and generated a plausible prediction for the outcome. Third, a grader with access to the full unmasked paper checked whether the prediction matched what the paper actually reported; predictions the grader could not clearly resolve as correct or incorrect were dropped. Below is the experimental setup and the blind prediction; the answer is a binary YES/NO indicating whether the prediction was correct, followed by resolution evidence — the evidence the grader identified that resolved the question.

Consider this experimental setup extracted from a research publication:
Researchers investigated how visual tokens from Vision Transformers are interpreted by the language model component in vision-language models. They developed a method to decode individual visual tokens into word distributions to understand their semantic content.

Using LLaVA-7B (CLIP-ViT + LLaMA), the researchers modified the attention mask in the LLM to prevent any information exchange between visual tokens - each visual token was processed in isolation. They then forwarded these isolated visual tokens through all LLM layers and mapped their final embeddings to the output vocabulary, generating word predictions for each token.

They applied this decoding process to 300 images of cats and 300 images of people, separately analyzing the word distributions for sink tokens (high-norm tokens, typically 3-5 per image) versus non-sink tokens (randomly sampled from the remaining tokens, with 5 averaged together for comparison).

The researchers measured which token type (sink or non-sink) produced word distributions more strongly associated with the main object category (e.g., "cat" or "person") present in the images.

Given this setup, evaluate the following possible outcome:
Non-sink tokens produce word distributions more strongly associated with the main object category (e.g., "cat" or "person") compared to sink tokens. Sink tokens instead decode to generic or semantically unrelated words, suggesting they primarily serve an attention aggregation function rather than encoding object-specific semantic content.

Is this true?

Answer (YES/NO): NO